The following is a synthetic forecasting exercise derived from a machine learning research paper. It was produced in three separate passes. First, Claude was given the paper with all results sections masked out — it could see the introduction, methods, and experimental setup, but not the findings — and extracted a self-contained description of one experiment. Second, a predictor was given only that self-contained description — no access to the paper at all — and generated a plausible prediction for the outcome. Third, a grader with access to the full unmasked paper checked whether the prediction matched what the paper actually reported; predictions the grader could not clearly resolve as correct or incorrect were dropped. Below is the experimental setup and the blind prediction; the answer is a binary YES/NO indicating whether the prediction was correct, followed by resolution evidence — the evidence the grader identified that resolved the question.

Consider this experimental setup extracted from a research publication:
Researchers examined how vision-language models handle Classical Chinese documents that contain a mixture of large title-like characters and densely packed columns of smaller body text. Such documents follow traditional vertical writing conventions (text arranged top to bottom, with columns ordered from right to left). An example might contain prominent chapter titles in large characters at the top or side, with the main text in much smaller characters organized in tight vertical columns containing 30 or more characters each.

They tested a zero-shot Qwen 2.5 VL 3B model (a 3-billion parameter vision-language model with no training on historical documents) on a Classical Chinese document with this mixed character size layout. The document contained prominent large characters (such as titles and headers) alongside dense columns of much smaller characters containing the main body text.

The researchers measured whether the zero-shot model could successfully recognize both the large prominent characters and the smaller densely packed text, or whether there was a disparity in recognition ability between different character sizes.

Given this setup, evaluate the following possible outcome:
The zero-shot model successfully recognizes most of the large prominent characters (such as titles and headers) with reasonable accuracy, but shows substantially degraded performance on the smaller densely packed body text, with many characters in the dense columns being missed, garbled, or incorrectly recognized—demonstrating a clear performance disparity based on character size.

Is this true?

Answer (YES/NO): YES